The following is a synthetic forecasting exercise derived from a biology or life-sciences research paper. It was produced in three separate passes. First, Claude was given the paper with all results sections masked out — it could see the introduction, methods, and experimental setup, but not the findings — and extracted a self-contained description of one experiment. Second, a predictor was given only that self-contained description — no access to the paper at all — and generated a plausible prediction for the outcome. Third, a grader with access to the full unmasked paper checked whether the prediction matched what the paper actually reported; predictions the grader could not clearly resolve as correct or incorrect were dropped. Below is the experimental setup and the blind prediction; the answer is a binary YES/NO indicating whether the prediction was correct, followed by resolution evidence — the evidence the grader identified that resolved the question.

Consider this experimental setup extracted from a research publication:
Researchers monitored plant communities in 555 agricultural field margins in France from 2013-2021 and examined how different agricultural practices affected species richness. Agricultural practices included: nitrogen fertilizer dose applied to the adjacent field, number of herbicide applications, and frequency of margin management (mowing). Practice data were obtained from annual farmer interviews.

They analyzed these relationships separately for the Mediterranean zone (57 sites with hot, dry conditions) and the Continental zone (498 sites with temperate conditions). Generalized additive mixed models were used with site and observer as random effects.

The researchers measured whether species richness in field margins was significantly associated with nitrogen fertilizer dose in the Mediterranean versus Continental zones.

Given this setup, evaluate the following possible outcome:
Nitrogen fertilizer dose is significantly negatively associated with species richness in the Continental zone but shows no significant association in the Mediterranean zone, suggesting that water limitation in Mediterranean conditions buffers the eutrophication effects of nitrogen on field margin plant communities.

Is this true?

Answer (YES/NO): NO